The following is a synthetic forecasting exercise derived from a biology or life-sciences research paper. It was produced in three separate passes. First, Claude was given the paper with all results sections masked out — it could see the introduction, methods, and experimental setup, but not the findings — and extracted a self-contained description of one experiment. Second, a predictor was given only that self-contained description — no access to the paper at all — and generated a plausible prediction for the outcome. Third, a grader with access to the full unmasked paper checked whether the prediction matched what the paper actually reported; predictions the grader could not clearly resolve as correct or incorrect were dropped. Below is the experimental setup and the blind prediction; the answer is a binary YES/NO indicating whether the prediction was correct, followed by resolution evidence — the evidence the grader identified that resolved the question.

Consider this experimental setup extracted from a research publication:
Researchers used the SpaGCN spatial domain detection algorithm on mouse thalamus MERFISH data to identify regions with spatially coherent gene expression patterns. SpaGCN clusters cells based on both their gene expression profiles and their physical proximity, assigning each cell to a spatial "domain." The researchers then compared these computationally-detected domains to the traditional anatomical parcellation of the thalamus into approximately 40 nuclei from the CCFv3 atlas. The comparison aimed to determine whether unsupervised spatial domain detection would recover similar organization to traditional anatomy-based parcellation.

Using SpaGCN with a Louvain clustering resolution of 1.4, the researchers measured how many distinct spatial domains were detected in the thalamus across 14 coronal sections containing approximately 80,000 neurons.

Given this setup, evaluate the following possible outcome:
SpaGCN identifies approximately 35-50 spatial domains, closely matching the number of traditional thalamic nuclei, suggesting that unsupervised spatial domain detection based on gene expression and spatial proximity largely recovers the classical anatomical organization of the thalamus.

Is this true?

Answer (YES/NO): NO